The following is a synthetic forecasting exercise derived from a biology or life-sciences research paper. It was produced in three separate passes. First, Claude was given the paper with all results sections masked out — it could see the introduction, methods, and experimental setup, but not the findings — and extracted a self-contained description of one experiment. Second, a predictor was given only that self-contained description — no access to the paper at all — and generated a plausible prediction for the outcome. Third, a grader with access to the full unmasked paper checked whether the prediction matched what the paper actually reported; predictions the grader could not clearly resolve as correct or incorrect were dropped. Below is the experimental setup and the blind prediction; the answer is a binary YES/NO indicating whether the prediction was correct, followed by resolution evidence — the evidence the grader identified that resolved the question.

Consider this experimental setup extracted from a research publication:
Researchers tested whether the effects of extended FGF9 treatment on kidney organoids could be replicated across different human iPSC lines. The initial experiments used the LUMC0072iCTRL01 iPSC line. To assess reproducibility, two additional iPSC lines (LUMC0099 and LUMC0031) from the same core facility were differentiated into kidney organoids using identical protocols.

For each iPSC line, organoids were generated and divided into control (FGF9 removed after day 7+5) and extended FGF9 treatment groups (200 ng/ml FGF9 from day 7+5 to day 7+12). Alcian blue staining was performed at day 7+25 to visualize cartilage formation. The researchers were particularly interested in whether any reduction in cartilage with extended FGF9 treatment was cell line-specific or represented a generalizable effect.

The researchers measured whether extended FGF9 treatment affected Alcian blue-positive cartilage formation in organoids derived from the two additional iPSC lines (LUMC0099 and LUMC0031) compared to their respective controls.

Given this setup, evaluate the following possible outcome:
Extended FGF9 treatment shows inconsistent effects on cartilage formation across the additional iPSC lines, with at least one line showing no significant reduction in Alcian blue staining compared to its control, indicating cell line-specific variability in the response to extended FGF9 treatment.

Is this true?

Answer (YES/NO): NO